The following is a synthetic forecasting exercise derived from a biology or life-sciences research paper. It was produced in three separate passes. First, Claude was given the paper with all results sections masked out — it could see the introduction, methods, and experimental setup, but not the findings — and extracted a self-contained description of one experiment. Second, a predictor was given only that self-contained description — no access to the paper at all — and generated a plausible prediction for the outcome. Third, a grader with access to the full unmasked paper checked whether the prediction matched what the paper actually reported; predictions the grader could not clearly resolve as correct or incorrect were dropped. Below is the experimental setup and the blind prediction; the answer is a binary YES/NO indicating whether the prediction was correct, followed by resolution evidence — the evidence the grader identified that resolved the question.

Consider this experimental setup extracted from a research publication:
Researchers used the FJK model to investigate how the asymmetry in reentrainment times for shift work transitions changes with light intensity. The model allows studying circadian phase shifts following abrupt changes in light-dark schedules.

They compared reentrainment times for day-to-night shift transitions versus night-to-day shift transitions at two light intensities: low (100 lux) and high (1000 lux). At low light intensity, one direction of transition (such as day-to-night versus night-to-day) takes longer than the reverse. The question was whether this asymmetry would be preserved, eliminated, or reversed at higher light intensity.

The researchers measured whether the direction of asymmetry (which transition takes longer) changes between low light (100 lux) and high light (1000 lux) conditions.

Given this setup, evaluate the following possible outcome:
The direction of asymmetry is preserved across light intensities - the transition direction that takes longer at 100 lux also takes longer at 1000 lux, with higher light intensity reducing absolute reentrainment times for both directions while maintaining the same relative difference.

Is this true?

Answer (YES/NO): NO